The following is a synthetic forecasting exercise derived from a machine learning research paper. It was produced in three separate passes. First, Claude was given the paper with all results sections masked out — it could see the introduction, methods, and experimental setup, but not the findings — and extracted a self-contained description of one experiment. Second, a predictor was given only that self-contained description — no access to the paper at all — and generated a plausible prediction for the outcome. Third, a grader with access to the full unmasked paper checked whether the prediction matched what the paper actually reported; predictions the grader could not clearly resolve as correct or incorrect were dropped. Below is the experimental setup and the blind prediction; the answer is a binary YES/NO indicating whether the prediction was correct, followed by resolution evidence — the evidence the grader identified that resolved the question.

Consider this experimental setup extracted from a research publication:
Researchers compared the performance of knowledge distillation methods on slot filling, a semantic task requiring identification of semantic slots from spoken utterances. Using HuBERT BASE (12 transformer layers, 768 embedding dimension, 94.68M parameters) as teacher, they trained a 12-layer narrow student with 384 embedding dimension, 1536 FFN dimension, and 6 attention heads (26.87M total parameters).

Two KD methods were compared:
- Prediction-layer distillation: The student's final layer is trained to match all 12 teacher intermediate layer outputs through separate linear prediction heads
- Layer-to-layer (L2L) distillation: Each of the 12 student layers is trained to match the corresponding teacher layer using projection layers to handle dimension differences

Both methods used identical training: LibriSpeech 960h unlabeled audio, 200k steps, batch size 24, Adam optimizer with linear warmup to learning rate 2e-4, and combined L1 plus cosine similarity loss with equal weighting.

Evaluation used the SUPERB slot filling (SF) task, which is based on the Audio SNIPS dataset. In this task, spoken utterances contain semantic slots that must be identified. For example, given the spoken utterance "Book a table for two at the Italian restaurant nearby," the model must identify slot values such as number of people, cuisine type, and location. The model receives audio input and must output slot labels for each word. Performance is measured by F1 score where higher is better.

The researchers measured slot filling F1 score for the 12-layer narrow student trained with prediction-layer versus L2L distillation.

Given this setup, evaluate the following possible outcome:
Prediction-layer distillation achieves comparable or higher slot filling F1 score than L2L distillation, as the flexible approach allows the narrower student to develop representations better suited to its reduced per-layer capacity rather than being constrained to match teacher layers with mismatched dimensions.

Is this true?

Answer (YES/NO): NO